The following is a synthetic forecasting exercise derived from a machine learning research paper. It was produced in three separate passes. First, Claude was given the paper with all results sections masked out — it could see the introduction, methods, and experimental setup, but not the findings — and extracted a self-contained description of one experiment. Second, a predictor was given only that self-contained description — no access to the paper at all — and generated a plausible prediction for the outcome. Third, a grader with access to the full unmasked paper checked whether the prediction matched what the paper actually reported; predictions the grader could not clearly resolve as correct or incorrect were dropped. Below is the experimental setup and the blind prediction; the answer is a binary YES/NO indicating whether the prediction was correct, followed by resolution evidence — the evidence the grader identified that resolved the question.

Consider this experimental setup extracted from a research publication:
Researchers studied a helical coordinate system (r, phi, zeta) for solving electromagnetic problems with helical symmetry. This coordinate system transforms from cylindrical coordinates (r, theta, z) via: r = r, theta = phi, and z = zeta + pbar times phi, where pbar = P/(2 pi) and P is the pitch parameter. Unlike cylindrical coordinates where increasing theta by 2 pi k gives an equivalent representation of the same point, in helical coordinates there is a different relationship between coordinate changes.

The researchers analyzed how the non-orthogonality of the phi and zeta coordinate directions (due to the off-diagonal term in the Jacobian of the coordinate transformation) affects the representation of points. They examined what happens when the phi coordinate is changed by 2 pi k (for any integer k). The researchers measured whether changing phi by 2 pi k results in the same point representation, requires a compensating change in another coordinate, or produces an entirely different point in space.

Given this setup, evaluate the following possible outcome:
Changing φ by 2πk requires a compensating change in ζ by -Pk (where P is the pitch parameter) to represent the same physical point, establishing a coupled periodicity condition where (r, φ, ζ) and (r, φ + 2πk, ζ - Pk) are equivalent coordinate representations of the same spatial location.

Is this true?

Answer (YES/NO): YES